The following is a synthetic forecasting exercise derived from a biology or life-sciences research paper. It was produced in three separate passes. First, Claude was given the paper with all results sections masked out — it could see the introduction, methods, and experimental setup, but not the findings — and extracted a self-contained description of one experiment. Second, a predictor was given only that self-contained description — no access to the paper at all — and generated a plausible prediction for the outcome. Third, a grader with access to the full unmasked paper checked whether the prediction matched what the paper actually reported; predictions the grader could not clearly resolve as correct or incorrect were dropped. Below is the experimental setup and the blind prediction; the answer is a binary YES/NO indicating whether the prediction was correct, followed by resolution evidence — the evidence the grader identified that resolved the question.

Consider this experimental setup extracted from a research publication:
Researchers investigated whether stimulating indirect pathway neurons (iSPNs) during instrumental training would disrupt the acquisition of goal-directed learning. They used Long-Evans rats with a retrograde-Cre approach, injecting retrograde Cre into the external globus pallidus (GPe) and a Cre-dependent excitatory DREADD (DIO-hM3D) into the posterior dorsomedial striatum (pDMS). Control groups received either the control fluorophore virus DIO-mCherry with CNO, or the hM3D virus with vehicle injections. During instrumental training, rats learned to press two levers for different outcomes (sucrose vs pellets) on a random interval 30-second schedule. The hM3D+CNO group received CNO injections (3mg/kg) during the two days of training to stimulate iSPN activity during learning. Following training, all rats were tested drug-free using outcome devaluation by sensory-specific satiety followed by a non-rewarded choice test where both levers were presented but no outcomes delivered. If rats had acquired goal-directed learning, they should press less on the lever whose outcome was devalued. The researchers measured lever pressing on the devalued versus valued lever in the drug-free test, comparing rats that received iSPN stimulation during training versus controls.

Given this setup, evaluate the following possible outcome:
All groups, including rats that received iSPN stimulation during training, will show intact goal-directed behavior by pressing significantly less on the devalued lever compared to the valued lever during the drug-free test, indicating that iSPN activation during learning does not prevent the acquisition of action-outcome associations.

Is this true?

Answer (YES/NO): YES